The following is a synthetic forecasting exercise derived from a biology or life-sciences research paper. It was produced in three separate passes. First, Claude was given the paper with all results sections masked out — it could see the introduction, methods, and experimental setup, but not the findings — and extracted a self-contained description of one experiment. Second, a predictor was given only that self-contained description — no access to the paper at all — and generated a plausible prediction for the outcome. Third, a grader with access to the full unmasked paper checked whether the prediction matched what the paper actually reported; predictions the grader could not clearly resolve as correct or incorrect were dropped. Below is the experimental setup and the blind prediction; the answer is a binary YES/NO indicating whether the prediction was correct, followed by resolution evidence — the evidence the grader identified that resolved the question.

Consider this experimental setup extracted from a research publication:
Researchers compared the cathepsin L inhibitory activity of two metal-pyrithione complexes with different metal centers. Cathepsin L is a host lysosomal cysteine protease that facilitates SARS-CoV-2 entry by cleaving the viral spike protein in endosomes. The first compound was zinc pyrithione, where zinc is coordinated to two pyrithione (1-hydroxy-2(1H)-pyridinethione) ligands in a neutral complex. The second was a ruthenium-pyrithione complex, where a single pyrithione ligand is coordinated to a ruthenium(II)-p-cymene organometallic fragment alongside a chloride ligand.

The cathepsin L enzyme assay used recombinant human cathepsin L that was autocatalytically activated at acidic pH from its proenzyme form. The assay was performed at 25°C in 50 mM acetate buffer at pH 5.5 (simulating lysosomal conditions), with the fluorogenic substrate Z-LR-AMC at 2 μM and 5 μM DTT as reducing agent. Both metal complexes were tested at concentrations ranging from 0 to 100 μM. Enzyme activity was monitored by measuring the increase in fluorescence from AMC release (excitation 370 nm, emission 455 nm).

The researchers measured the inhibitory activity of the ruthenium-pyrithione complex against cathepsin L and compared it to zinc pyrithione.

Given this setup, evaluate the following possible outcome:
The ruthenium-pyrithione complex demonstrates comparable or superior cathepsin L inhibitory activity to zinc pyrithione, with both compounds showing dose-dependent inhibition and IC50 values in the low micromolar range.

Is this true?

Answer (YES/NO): NO